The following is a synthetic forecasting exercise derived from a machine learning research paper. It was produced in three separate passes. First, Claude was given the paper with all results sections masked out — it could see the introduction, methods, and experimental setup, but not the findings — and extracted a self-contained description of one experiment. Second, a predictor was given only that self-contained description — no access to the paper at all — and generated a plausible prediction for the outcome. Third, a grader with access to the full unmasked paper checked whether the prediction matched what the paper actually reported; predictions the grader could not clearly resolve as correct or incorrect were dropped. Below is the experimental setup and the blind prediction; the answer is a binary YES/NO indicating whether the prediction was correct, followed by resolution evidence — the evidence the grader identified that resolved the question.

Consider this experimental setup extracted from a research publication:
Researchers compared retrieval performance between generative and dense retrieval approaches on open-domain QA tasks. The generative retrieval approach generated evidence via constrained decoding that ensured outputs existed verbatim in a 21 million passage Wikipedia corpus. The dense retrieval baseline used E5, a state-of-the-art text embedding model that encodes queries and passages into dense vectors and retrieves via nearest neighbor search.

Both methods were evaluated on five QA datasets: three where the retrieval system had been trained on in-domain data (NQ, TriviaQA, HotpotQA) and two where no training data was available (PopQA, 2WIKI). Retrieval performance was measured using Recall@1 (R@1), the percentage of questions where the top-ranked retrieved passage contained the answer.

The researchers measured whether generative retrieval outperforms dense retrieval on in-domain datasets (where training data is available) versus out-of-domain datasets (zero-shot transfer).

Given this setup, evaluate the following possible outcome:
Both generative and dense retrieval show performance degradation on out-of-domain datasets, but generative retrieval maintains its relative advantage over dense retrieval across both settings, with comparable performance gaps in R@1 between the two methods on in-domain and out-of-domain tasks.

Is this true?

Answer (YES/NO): NO